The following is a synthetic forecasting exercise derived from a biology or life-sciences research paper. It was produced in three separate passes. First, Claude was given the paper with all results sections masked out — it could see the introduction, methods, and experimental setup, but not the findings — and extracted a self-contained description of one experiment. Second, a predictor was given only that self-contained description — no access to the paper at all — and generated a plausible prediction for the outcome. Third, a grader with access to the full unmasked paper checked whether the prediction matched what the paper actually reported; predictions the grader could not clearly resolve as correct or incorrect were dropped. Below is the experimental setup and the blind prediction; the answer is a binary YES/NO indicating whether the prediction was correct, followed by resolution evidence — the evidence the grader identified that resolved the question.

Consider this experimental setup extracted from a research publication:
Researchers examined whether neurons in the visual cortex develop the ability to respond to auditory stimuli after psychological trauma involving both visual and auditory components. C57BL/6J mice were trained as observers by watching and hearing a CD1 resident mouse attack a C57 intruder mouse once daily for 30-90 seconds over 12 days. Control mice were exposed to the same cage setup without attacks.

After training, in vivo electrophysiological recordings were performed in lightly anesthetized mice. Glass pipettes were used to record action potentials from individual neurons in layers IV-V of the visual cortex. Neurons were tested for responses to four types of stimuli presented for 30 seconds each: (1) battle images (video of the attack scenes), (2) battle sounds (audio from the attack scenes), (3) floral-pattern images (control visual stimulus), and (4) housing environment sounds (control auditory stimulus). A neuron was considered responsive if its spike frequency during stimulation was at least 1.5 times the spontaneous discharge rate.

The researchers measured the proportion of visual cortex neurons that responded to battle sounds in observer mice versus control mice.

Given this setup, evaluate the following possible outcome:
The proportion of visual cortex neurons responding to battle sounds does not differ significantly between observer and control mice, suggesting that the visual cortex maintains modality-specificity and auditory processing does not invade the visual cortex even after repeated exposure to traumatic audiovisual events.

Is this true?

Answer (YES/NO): NO